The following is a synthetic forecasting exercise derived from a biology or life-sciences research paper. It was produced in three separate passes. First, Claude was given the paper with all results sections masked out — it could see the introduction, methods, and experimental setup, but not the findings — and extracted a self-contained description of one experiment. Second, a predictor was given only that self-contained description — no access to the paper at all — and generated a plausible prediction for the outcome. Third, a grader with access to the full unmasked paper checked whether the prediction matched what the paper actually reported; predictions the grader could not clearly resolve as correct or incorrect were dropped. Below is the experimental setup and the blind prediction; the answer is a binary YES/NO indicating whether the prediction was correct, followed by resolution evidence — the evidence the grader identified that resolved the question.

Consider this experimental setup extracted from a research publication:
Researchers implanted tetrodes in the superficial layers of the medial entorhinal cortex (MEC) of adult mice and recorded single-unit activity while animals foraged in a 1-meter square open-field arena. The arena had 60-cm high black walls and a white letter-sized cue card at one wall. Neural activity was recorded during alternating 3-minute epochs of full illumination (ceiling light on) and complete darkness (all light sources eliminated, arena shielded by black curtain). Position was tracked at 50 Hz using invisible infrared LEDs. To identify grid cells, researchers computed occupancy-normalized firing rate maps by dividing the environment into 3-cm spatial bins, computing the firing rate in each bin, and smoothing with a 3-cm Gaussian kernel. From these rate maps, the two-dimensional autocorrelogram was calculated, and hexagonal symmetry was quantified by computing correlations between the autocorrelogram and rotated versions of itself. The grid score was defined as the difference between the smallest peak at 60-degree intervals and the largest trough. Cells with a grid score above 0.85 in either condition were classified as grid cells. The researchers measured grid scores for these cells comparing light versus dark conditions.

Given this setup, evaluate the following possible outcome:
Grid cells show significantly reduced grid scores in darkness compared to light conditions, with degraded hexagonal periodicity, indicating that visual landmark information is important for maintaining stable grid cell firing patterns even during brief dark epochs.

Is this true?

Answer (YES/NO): YES